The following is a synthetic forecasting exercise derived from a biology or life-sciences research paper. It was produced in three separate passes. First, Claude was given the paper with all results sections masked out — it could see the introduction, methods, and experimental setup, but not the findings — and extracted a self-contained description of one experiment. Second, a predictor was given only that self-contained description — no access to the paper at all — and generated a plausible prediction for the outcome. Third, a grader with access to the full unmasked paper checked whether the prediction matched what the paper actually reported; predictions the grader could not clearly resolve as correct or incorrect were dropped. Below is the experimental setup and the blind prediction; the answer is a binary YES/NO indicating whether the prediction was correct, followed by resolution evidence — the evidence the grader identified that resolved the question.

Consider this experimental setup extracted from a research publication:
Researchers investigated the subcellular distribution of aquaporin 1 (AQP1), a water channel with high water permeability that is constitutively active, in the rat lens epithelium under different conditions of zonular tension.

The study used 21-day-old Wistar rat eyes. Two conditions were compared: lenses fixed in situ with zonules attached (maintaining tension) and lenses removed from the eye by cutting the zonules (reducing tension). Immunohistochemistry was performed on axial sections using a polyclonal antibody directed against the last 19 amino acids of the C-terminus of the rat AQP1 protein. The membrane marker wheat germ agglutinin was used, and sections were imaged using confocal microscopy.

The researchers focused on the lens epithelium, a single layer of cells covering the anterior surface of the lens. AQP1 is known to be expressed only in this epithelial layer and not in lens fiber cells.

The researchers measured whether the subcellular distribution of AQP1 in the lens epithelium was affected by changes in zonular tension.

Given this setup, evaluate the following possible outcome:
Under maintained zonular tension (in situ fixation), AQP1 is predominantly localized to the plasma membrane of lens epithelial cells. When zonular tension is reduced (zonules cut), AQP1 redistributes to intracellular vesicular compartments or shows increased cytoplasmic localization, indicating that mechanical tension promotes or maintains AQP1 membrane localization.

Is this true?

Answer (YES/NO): NO